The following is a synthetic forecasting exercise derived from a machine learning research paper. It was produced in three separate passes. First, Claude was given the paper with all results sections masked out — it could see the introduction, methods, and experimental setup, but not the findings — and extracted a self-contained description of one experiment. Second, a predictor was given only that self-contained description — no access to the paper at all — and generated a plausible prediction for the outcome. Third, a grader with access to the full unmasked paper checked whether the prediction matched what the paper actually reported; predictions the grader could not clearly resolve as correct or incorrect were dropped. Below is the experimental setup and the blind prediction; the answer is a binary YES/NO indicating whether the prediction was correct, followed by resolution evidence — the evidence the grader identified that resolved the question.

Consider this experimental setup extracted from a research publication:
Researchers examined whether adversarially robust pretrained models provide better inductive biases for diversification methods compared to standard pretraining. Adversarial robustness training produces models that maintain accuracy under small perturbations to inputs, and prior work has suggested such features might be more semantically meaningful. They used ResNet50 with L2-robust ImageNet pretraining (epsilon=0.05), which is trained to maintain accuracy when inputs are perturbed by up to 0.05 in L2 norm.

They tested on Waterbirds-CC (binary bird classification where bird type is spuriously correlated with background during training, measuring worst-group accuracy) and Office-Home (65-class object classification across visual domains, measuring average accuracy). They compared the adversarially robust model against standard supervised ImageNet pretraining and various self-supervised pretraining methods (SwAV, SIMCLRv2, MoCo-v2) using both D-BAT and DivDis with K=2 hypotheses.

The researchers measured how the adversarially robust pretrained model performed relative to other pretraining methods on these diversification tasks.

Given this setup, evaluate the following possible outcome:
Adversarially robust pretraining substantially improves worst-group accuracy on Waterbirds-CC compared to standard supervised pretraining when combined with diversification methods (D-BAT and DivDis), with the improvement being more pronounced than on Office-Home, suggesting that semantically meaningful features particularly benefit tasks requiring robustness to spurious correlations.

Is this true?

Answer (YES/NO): NO